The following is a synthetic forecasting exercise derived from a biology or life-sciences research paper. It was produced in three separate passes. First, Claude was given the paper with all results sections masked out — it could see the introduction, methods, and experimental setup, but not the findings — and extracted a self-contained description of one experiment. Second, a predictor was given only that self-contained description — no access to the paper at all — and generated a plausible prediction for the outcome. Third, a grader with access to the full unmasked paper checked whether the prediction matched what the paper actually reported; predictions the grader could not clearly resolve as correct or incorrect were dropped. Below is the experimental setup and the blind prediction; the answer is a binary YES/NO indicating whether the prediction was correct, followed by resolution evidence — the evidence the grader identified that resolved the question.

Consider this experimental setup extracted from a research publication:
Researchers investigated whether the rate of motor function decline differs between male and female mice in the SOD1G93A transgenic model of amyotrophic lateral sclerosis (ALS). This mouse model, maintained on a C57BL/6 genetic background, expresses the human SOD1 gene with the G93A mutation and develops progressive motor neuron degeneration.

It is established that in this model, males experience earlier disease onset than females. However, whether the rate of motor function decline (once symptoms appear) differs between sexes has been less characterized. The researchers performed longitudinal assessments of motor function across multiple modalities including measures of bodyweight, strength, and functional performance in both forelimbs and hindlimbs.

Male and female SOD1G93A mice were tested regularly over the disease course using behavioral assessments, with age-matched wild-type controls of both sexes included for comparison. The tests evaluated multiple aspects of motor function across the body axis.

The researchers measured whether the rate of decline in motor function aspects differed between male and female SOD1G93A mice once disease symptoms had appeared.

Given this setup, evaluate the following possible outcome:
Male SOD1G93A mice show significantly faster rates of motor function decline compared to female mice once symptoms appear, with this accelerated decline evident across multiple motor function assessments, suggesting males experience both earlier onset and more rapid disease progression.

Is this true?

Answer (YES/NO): NO